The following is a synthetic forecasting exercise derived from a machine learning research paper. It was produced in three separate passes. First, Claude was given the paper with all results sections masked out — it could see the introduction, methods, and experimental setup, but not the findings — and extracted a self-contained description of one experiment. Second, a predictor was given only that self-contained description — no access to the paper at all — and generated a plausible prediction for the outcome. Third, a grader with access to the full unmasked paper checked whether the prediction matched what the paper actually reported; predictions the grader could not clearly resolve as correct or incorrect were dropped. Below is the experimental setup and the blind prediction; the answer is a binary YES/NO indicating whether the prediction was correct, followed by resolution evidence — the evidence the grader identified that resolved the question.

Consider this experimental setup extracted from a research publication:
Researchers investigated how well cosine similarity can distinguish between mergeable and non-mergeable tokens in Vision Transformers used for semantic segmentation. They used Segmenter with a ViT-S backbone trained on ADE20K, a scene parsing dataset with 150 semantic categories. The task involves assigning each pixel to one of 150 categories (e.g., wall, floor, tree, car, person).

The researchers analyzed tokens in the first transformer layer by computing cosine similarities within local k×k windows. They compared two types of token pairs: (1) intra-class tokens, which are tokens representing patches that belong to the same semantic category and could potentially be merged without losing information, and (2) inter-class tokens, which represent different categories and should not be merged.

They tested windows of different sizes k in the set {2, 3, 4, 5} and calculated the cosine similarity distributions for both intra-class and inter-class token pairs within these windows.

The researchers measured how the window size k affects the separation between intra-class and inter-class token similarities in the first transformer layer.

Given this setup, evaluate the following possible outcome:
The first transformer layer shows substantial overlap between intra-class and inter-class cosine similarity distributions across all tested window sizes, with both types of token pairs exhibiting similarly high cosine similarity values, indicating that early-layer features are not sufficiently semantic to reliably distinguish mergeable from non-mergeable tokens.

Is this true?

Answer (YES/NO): NO